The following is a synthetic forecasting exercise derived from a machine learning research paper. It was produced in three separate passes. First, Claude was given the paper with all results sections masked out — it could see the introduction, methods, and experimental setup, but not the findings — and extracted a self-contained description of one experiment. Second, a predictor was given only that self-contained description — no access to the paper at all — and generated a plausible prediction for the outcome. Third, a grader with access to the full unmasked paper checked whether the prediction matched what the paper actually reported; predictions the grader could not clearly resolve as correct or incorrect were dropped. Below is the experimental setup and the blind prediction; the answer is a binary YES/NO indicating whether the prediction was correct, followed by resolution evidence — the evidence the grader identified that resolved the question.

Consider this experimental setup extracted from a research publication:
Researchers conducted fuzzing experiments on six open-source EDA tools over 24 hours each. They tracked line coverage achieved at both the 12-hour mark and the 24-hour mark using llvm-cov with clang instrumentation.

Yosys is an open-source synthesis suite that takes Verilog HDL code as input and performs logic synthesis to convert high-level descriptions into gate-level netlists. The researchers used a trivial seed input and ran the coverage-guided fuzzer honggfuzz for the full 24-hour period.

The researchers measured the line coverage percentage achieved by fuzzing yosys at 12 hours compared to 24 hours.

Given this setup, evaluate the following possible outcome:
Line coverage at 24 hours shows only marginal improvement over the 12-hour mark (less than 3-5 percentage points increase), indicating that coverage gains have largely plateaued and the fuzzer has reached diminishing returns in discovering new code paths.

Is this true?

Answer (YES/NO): NO